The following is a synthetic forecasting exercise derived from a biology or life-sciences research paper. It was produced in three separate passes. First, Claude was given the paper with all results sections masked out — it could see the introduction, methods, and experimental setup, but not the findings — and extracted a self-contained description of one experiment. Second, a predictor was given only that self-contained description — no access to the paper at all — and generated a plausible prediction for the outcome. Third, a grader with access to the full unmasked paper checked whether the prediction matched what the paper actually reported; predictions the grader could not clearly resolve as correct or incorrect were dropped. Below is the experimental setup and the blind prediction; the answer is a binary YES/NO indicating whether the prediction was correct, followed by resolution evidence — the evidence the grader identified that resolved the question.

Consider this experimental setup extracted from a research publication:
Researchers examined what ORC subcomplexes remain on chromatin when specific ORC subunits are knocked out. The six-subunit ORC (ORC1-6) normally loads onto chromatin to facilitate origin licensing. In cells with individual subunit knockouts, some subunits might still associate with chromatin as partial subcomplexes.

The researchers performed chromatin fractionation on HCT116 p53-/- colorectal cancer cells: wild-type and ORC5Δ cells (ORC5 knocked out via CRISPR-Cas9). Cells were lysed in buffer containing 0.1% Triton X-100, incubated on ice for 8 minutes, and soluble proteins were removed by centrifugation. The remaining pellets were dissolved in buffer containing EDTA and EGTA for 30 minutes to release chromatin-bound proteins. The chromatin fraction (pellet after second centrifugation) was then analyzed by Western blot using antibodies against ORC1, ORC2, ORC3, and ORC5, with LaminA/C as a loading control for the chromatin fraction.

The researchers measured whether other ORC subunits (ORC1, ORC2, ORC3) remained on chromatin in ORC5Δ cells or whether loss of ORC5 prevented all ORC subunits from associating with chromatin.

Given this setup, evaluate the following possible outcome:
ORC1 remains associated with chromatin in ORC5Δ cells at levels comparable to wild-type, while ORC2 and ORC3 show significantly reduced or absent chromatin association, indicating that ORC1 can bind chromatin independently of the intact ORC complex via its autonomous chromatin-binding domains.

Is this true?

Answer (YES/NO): NO